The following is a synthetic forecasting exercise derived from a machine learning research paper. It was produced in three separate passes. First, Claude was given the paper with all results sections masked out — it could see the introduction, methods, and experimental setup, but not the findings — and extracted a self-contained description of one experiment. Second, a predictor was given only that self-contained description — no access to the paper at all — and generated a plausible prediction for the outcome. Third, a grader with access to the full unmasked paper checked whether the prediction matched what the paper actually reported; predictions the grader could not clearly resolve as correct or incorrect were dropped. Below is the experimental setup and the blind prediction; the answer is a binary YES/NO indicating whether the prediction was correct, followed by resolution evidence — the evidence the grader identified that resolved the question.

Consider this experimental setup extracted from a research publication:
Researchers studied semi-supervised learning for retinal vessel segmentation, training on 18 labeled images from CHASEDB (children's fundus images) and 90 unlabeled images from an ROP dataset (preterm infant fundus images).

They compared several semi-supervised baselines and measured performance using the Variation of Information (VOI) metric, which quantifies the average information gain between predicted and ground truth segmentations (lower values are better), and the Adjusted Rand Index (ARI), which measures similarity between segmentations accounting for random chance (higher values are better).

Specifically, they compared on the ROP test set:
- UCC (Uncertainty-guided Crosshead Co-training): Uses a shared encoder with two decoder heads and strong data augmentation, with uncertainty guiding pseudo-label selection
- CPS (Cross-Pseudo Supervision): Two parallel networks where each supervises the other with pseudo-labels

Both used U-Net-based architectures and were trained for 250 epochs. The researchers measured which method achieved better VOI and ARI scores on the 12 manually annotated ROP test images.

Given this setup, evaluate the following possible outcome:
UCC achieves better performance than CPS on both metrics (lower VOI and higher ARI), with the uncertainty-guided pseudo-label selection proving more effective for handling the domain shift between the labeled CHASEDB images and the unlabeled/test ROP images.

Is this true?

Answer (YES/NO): YES